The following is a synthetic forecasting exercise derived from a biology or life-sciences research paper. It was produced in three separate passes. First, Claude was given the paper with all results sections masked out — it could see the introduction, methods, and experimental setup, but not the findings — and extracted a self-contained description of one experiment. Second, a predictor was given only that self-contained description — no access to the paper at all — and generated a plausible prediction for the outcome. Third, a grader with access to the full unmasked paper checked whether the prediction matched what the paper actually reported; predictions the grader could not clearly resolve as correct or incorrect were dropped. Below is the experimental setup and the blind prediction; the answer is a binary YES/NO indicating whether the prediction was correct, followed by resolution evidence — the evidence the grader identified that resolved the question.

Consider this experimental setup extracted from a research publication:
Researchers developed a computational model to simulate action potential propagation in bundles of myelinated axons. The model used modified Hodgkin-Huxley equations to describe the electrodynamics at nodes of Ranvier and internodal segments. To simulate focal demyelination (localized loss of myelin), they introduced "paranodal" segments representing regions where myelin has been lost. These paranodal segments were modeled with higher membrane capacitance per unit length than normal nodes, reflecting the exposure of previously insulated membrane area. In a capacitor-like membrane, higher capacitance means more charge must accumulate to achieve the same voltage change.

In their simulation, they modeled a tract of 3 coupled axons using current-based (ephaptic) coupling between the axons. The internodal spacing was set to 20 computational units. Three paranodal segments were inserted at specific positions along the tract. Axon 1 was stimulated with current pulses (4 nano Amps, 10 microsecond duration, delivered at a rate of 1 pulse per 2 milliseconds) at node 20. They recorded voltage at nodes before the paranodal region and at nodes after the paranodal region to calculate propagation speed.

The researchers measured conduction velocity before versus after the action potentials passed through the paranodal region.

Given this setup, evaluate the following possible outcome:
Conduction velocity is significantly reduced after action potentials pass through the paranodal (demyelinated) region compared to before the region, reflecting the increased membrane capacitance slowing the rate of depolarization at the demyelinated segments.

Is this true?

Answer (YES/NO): YES